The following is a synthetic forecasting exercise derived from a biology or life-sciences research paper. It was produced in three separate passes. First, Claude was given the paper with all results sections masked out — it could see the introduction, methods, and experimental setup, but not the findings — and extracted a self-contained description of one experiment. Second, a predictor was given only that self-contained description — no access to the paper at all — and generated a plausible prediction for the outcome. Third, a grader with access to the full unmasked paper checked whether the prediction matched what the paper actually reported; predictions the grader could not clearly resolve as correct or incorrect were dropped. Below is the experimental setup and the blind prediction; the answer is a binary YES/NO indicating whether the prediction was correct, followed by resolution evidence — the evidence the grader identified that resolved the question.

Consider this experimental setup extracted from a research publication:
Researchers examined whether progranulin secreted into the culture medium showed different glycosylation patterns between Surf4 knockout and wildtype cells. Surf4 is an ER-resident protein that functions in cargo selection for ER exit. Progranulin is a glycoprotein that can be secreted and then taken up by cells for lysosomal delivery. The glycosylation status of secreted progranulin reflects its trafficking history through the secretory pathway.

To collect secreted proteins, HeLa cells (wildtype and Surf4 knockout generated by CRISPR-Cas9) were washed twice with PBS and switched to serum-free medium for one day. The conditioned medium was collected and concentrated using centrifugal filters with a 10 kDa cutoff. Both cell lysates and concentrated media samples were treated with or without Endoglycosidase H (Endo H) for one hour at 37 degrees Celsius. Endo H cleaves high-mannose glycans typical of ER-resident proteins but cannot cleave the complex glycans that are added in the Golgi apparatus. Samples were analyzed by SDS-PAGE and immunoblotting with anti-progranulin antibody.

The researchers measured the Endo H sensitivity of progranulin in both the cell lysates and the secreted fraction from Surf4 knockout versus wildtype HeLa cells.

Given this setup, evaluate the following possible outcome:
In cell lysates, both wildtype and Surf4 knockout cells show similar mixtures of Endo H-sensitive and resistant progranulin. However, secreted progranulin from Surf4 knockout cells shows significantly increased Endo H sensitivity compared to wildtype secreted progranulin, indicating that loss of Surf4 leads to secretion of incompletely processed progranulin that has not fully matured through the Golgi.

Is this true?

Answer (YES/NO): NO